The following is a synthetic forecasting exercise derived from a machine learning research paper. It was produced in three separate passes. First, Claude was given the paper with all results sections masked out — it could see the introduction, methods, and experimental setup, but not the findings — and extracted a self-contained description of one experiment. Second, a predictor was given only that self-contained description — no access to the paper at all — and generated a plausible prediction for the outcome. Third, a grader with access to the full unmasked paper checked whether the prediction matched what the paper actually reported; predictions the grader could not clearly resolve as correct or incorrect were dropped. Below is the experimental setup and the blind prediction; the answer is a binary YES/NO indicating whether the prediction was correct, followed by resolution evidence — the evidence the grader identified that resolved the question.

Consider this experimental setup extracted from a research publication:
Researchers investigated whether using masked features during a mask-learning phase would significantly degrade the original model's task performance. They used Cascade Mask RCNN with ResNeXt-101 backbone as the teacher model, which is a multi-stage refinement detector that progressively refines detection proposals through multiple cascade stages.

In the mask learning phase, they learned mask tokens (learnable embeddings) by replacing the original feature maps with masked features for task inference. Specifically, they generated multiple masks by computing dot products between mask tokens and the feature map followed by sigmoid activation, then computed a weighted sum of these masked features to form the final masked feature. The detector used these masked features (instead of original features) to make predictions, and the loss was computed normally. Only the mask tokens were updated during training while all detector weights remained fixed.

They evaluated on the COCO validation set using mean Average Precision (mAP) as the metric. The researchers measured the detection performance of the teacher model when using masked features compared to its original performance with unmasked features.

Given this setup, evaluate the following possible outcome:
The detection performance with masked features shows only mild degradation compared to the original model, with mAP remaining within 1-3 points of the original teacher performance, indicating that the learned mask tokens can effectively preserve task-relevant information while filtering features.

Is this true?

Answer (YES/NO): YES